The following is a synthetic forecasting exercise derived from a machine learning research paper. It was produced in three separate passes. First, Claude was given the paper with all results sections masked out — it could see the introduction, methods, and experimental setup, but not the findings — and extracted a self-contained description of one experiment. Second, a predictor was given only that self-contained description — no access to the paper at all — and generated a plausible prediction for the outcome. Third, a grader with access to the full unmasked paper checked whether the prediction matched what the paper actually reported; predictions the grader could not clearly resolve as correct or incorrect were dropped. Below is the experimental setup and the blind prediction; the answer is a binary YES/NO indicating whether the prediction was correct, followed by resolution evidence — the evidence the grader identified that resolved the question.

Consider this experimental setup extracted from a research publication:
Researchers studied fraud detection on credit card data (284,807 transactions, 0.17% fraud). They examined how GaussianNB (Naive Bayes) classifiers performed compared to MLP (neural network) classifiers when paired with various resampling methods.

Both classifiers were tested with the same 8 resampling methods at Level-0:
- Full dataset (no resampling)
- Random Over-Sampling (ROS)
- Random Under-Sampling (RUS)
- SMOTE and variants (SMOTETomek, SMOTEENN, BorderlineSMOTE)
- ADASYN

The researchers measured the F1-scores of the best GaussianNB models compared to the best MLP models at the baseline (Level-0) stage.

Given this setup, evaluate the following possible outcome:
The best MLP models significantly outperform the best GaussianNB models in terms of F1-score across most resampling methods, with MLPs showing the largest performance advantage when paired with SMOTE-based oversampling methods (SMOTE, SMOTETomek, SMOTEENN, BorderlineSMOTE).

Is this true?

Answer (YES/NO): NO